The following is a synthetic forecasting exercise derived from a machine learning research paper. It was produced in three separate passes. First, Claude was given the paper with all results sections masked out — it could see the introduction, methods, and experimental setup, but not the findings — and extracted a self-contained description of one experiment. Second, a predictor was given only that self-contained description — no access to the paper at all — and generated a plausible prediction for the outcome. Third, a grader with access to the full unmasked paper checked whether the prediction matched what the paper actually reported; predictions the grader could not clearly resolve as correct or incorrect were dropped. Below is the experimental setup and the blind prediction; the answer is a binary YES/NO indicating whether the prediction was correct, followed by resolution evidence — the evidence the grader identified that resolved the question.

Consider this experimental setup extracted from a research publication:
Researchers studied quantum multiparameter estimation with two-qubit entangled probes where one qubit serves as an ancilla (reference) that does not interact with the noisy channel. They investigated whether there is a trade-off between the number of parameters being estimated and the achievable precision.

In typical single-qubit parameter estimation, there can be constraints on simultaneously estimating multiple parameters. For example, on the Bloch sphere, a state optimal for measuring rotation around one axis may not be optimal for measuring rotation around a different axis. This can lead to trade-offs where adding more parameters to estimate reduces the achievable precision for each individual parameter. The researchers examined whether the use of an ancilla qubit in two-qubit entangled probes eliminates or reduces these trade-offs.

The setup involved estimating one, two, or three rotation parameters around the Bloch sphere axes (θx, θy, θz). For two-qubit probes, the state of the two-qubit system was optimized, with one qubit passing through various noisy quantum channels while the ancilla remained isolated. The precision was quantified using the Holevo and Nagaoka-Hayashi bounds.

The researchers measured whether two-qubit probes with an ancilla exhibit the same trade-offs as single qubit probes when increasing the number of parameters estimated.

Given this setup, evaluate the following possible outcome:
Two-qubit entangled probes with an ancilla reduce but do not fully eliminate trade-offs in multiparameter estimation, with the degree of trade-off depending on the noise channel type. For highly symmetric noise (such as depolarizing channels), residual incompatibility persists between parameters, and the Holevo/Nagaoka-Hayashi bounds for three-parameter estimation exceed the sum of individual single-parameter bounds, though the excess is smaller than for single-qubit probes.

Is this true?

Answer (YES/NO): NO